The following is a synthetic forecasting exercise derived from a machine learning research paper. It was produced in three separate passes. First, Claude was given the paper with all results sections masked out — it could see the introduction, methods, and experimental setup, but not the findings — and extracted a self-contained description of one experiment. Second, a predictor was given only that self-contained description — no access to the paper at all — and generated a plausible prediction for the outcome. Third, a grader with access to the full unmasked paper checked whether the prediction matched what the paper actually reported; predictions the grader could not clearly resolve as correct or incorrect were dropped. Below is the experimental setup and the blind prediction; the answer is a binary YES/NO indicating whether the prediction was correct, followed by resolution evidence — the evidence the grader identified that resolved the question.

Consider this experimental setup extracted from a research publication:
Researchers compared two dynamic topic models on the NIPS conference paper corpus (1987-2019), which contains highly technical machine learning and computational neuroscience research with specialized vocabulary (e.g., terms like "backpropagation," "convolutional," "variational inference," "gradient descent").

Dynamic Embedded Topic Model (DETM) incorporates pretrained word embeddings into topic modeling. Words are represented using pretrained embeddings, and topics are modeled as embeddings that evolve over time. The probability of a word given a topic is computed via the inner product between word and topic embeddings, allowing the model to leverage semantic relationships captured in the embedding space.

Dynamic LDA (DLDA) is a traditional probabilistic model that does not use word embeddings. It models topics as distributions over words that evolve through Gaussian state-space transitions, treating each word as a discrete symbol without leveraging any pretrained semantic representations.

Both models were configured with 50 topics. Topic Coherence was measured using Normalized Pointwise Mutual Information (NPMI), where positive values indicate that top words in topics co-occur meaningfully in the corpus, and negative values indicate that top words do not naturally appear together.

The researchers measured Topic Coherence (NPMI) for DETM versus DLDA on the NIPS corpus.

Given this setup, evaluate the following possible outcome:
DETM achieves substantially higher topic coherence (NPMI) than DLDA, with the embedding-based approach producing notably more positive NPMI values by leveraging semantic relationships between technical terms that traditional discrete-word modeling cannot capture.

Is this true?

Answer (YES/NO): NO